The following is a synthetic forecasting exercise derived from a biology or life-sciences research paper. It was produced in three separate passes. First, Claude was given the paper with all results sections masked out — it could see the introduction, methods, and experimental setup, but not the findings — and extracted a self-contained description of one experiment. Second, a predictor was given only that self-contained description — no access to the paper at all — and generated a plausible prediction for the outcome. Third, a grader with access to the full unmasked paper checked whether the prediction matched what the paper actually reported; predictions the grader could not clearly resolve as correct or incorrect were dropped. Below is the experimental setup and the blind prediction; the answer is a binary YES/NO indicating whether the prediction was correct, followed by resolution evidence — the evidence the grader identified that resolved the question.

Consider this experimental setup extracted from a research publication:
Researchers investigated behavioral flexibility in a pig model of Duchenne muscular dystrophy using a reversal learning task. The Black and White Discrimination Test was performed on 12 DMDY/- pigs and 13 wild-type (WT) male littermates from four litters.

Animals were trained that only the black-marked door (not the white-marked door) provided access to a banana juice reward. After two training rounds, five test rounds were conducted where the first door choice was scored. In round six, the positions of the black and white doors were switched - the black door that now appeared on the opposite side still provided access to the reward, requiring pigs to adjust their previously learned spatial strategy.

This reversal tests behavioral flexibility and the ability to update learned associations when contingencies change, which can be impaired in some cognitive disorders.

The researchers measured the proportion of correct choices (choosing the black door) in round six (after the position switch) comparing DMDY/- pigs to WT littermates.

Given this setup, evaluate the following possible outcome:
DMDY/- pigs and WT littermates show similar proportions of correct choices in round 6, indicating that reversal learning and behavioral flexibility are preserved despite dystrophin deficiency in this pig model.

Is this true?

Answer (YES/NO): NO